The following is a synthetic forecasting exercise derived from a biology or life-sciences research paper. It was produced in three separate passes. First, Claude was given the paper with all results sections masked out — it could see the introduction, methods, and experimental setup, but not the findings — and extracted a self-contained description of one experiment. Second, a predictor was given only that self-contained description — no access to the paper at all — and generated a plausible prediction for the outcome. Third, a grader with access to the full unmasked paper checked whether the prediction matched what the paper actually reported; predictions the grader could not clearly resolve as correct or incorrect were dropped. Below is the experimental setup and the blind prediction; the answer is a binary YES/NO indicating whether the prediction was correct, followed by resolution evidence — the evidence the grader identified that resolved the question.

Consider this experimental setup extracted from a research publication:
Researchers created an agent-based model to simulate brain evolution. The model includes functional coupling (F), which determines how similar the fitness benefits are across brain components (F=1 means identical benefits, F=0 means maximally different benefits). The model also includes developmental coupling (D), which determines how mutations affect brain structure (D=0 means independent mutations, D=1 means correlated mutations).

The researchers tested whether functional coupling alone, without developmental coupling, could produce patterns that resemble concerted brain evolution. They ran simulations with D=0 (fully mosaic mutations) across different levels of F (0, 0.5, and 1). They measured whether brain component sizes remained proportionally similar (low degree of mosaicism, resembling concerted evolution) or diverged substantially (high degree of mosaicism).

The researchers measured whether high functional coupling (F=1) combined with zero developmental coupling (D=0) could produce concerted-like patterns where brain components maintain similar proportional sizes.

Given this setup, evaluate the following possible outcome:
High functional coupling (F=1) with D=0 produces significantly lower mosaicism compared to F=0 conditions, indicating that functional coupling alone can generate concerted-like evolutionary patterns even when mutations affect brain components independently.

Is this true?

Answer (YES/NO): YES